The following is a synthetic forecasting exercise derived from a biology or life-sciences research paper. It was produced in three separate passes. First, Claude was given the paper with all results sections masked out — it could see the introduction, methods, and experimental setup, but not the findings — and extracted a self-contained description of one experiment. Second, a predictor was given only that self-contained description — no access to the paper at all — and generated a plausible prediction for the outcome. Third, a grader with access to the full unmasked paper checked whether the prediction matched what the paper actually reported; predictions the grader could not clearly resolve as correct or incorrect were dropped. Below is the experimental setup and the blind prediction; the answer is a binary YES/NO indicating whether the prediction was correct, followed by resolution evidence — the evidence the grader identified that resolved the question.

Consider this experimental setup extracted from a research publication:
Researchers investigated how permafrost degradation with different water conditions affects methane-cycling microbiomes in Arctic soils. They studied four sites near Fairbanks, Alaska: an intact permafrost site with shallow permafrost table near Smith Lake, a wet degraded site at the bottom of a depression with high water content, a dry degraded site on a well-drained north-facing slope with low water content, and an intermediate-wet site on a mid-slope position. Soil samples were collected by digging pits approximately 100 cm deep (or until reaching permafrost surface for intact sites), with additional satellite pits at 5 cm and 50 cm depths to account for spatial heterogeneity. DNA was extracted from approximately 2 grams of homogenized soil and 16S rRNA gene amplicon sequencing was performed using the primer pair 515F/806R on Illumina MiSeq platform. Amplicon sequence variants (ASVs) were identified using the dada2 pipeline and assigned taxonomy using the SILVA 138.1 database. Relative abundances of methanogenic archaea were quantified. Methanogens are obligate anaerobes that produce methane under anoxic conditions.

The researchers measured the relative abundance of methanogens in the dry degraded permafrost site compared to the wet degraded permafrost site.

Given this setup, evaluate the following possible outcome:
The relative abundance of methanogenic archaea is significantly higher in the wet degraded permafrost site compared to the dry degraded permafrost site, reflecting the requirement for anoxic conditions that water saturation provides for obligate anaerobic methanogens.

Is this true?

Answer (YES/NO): NO